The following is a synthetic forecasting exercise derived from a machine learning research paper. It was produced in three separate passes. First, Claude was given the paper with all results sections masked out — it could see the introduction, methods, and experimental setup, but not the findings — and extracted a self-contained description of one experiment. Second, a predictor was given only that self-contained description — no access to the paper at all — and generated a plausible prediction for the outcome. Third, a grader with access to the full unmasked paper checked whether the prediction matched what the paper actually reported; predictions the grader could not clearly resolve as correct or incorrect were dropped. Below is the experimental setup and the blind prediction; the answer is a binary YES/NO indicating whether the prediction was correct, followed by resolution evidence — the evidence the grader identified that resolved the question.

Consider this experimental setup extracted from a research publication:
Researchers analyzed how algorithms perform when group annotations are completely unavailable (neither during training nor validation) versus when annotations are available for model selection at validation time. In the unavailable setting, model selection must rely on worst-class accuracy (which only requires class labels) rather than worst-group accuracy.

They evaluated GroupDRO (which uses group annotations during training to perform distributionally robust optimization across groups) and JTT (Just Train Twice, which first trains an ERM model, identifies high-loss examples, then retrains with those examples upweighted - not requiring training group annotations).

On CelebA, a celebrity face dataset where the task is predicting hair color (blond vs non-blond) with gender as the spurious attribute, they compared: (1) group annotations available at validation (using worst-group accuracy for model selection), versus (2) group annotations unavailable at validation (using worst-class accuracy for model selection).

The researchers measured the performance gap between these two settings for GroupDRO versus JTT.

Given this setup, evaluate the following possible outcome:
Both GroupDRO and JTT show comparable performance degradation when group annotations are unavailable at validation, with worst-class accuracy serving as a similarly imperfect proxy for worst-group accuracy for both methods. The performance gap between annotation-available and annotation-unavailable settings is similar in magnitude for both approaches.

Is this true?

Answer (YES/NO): NO